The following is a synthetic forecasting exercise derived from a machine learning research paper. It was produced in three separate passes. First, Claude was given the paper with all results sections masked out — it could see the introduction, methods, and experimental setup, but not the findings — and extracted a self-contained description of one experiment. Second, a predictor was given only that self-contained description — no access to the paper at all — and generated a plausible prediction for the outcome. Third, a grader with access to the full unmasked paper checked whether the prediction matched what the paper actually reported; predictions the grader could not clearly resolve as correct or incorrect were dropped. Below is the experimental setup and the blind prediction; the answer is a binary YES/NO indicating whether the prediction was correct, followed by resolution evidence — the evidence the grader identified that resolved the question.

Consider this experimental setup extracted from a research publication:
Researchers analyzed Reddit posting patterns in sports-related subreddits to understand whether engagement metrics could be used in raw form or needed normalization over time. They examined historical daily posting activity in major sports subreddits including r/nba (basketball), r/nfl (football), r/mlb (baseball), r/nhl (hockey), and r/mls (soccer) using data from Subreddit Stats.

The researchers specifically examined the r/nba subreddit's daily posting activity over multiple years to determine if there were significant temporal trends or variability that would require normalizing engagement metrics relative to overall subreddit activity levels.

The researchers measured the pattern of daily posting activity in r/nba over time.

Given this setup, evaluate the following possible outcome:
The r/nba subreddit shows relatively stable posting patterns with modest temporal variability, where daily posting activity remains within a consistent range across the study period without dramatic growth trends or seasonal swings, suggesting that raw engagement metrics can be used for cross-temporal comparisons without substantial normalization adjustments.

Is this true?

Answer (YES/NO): YES